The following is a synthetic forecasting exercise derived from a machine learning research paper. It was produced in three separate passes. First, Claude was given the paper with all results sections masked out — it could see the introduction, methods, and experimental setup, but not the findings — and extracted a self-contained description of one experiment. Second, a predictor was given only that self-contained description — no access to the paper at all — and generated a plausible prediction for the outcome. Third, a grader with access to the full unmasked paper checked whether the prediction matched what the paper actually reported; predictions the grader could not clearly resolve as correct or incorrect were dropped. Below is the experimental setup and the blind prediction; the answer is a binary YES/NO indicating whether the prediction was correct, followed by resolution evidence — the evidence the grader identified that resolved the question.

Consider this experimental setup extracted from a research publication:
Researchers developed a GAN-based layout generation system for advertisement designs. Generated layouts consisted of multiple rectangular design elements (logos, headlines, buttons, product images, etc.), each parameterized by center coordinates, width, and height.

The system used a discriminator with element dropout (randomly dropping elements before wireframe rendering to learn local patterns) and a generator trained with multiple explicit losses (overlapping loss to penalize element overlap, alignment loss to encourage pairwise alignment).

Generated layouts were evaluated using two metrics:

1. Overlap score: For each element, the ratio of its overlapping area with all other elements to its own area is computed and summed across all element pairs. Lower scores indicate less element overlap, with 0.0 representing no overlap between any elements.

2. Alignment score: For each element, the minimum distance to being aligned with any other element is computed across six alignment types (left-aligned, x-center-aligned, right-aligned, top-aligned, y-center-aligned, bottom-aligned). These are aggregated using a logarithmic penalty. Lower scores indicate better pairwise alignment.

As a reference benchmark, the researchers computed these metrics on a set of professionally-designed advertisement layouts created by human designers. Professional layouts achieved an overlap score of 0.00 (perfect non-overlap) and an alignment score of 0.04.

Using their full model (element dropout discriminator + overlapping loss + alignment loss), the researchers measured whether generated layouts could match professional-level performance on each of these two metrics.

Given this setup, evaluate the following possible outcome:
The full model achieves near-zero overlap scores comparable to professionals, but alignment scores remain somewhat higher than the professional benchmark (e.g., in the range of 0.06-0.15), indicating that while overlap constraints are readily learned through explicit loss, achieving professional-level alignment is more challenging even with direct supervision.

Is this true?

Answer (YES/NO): NO